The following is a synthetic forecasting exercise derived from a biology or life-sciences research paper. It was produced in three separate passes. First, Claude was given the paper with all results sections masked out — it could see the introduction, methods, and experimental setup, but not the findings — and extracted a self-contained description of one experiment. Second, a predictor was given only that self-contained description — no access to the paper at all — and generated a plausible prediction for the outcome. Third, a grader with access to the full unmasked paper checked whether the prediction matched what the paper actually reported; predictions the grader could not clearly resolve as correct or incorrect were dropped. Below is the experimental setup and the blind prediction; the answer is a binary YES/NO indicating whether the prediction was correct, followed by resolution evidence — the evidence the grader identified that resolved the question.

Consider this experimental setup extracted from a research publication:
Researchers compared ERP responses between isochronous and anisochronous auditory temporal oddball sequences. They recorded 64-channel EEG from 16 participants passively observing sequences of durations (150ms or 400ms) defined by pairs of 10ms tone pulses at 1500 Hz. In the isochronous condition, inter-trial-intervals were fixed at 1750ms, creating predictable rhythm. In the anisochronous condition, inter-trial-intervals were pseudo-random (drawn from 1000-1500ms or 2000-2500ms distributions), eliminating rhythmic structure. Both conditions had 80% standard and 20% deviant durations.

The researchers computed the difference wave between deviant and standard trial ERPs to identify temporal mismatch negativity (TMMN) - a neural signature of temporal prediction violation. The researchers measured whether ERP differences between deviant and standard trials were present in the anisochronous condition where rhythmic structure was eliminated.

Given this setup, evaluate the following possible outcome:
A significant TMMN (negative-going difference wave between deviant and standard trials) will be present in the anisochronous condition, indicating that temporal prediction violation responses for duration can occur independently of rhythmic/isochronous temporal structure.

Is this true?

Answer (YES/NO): YES